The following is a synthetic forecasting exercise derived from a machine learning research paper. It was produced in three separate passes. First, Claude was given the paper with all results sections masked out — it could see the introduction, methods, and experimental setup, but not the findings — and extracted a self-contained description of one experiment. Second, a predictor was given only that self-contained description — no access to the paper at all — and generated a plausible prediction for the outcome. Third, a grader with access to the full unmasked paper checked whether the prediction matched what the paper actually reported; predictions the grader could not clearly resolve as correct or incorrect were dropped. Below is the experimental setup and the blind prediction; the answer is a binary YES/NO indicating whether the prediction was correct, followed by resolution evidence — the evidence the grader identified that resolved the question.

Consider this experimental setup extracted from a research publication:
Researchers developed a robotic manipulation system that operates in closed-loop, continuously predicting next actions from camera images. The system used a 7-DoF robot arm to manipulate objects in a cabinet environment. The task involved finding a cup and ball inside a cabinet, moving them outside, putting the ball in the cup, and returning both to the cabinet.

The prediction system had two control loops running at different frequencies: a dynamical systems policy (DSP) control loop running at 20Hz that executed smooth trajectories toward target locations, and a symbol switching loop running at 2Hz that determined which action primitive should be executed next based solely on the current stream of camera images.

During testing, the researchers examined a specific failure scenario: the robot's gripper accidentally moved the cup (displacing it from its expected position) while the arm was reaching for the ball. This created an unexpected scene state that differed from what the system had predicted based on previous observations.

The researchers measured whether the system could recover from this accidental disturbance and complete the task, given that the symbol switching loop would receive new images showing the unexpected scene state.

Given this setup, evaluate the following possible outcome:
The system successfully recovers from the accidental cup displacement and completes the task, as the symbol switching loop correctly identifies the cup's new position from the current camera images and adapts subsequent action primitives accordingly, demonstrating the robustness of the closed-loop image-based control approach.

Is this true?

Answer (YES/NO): YES